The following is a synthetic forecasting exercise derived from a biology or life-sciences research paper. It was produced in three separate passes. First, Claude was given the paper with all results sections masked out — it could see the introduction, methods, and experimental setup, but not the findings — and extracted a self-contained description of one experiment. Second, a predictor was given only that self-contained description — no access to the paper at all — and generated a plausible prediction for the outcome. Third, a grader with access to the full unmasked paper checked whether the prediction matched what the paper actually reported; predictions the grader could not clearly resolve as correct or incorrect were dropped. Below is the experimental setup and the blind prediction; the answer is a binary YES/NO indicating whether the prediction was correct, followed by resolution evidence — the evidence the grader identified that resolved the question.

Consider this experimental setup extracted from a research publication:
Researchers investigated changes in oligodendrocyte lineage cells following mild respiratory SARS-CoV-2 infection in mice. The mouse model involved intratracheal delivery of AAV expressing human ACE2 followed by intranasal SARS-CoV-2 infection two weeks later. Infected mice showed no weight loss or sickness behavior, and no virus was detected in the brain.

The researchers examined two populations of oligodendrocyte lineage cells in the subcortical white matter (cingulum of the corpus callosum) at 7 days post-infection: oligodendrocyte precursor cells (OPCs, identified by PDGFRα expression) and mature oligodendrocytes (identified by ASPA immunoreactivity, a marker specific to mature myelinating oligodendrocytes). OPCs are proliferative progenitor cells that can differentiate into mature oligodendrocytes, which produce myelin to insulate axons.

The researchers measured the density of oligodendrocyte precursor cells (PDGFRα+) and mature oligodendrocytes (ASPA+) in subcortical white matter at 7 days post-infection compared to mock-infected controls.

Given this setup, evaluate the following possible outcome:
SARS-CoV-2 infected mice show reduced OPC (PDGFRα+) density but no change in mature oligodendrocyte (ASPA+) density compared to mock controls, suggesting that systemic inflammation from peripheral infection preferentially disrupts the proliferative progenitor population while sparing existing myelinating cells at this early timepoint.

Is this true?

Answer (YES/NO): NO